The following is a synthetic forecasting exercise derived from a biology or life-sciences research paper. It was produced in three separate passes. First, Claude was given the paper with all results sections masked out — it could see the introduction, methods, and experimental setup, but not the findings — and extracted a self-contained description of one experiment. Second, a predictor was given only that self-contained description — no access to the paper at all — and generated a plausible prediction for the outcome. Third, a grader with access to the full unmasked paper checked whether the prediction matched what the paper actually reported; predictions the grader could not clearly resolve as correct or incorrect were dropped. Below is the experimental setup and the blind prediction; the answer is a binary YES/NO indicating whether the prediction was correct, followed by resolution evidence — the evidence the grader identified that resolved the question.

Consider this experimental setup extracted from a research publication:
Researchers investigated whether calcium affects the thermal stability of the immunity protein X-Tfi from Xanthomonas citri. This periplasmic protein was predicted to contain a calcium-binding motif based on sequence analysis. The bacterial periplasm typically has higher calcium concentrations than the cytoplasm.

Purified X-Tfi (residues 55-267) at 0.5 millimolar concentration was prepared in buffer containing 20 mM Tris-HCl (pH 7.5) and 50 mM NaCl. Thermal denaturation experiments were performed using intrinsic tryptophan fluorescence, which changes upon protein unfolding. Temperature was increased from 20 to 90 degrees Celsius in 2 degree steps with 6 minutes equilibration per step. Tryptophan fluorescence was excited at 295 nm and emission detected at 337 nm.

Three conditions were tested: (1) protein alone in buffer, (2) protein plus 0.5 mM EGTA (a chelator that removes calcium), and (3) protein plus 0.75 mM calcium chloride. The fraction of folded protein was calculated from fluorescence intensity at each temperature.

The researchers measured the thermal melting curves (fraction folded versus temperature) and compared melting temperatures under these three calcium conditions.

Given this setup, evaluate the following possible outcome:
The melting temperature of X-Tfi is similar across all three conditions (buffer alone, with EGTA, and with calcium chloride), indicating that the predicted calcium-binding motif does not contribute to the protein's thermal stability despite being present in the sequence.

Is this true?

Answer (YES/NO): NO